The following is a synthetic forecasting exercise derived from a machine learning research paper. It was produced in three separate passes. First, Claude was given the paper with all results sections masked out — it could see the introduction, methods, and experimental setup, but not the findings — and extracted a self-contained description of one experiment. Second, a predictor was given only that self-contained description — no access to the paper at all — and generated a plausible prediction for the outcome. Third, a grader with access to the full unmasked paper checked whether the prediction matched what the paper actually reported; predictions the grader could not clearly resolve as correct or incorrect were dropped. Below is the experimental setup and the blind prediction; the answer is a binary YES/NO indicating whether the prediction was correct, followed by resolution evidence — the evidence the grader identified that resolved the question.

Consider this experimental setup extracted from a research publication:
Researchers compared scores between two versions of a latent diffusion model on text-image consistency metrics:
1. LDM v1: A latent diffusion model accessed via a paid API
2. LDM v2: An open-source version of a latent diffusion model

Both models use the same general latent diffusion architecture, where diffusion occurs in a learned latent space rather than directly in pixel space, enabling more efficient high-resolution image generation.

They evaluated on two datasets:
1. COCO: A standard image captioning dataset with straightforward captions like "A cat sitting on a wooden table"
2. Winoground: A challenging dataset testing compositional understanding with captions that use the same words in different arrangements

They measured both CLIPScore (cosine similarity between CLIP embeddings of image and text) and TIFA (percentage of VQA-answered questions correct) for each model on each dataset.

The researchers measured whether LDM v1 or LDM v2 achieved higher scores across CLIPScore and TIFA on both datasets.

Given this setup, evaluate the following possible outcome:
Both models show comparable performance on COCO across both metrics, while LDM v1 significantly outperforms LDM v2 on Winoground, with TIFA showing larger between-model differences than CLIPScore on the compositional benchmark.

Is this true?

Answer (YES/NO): NO